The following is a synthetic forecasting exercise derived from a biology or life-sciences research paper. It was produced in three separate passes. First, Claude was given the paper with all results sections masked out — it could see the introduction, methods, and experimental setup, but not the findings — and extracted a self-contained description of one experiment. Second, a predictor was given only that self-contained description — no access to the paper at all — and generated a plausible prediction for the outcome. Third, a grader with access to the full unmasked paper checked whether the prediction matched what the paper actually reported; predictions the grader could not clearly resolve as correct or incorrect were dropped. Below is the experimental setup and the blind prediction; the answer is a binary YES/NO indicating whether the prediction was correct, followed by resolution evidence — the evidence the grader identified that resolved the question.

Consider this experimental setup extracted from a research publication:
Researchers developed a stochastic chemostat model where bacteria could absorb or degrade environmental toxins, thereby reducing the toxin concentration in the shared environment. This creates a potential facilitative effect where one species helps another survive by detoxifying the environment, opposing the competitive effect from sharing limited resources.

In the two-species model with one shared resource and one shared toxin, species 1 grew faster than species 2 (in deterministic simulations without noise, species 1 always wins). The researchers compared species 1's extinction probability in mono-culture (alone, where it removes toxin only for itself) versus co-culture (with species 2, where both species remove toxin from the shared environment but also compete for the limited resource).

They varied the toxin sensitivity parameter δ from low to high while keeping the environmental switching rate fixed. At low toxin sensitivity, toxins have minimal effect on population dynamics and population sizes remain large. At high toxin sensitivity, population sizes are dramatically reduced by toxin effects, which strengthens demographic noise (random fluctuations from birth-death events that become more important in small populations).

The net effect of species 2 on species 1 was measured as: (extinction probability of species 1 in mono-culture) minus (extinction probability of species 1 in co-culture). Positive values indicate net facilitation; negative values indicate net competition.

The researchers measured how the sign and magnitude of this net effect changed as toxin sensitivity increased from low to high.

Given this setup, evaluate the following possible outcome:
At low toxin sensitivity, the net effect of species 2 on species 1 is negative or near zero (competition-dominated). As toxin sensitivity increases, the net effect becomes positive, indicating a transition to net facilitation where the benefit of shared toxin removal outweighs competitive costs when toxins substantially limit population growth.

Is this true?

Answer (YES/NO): YES